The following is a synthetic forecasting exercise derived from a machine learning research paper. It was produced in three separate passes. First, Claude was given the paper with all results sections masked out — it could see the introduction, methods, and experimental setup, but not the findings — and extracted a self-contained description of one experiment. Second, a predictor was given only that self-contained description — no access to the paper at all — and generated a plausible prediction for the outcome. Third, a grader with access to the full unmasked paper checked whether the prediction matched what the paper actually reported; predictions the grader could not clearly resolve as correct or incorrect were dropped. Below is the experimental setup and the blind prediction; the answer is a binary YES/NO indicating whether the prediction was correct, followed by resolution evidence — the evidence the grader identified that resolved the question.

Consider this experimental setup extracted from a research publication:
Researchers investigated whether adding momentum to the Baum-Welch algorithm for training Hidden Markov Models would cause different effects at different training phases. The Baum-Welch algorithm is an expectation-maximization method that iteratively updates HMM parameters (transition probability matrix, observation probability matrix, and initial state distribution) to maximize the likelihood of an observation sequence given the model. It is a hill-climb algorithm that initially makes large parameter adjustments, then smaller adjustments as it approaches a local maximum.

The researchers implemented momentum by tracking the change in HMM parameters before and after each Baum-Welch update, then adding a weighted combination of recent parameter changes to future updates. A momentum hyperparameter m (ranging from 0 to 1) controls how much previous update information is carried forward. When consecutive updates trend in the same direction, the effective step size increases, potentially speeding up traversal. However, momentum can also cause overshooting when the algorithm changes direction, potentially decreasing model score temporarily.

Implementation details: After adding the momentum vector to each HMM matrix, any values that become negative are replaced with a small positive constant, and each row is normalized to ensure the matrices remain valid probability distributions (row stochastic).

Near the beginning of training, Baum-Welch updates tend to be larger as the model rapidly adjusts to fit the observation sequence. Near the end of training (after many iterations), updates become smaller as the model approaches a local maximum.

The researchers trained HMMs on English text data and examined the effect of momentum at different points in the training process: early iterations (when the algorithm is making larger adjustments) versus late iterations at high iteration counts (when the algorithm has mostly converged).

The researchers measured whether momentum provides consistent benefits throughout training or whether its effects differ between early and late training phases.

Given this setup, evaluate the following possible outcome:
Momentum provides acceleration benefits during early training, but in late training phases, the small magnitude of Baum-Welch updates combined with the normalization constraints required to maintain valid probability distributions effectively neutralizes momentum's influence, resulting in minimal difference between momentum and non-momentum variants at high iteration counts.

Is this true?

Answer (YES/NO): YES